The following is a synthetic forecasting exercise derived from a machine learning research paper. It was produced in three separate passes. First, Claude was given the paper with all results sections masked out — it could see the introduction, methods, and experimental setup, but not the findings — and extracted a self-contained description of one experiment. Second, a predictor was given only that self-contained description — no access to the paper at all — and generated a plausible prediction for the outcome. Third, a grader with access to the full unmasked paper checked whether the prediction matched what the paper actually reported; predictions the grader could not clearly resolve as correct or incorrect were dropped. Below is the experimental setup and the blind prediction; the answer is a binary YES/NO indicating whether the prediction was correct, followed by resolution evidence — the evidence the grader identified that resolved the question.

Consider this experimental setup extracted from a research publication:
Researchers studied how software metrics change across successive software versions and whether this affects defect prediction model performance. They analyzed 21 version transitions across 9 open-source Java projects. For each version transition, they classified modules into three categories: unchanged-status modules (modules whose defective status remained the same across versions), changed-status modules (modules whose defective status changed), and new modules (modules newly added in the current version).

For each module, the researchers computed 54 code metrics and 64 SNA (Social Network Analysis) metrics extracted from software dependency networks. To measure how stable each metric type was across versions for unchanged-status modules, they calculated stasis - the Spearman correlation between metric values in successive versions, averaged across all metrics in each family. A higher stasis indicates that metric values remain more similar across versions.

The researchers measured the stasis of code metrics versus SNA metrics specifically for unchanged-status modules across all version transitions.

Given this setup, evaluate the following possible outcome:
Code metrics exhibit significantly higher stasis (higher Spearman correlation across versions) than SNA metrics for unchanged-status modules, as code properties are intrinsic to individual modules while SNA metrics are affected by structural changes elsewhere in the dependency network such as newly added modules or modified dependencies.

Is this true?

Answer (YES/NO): YES